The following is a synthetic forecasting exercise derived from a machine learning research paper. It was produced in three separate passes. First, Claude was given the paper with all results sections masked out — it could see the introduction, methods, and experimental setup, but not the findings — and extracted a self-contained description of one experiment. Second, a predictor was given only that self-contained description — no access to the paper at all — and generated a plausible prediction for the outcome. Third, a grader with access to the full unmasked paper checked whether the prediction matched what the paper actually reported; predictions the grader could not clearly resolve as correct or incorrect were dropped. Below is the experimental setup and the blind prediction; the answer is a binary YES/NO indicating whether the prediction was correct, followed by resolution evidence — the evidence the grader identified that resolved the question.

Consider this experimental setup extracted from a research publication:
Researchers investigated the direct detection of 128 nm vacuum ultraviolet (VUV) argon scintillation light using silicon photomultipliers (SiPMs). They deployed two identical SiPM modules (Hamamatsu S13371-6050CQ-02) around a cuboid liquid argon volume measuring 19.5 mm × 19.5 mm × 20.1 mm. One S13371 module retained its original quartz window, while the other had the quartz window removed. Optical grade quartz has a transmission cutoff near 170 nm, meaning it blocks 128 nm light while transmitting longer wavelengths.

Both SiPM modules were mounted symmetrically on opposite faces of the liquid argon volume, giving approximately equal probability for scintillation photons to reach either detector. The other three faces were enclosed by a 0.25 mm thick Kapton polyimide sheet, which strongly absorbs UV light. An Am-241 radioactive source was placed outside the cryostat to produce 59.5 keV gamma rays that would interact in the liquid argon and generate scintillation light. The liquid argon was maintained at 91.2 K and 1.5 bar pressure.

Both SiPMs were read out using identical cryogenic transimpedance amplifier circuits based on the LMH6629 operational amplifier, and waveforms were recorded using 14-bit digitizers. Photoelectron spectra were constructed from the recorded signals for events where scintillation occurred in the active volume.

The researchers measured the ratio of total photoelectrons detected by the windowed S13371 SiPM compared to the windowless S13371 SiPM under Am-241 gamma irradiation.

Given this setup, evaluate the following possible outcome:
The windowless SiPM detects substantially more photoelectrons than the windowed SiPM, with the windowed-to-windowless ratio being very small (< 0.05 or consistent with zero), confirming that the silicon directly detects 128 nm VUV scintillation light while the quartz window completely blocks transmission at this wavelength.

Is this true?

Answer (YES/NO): YES